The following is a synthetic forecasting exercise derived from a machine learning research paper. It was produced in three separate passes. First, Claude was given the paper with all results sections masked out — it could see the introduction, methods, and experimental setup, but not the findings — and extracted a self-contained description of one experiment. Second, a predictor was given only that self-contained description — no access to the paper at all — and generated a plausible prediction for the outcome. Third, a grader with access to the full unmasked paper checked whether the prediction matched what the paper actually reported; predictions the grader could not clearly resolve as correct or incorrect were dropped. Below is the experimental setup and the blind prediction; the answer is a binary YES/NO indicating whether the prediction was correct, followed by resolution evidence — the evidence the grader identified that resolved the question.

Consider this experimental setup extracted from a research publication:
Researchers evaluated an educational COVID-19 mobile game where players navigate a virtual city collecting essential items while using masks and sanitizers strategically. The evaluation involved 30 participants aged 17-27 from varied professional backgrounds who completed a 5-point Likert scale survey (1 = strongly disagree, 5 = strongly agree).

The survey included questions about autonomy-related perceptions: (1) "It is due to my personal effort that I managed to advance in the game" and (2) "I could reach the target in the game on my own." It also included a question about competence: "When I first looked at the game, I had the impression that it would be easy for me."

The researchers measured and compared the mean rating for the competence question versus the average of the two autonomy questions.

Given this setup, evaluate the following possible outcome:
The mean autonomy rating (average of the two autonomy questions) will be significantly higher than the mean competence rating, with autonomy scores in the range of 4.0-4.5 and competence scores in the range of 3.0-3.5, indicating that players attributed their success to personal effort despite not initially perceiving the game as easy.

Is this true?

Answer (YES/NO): NO